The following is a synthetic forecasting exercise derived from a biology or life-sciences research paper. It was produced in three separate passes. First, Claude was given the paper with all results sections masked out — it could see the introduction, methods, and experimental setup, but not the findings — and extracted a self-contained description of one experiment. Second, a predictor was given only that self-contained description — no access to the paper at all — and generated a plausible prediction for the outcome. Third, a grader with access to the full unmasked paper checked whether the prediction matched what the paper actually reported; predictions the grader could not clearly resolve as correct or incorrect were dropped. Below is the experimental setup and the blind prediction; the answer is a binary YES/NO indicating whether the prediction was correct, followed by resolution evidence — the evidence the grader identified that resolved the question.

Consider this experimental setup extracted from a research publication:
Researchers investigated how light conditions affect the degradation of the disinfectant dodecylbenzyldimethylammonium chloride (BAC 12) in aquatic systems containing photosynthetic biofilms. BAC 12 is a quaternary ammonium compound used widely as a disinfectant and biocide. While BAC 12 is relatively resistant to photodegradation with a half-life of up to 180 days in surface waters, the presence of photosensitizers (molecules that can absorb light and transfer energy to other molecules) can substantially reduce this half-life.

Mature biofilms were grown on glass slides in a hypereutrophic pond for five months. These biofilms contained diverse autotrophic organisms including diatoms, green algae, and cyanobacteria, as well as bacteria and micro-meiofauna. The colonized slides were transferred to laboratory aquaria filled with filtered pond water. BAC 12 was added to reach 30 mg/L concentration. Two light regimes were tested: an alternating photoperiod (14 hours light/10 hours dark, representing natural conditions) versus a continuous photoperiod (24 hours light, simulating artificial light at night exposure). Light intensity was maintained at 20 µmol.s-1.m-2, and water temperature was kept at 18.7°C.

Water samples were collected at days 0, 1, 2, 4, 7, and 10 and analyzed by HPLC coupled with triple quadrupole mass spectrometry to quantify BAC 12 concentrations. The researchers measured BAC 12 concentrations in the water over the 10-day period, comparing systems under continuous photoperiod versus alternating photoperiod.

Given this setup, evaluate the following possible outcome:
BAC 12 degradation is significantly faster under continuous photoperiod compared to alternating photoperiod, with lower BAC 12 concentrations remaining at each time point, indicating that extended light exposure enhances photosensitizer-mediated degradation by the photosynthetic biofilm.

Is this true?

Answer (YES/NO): YES